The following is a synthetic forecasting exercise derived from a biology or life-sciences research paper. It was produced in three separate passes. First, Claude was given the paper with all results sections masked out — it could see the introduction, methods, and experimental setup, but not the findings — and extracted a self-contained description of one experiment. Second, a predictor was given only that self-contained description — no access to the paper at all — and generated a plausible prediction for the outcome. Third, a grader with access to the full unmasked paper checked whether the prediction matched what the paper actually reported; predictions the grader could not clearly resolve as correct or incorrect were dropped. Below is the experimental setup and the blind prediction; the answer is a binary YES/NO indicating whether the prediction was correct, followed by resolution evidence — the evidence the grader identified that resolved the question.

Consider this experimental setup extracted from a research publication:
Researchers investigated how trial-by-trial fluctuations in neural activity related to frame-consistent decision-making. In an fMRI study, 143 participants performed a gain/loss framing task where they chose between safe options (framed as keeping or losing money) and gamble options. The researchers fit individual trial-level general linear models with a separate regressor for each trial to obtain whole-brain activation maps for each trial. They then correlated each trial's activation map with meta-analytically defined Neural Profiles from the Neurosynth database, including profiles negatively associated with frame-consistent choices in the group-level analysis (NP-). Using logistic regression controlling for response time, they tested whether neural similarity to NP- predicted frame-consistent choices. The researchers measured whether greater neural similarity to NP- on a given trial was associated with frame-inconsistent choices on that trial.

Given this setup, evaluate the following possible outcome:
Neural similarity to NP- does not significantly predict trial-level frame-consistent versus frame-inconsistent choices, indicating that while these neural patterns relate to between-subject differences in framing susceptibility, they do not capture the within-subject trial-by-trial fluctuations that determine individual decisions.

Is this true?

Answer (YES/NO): YES